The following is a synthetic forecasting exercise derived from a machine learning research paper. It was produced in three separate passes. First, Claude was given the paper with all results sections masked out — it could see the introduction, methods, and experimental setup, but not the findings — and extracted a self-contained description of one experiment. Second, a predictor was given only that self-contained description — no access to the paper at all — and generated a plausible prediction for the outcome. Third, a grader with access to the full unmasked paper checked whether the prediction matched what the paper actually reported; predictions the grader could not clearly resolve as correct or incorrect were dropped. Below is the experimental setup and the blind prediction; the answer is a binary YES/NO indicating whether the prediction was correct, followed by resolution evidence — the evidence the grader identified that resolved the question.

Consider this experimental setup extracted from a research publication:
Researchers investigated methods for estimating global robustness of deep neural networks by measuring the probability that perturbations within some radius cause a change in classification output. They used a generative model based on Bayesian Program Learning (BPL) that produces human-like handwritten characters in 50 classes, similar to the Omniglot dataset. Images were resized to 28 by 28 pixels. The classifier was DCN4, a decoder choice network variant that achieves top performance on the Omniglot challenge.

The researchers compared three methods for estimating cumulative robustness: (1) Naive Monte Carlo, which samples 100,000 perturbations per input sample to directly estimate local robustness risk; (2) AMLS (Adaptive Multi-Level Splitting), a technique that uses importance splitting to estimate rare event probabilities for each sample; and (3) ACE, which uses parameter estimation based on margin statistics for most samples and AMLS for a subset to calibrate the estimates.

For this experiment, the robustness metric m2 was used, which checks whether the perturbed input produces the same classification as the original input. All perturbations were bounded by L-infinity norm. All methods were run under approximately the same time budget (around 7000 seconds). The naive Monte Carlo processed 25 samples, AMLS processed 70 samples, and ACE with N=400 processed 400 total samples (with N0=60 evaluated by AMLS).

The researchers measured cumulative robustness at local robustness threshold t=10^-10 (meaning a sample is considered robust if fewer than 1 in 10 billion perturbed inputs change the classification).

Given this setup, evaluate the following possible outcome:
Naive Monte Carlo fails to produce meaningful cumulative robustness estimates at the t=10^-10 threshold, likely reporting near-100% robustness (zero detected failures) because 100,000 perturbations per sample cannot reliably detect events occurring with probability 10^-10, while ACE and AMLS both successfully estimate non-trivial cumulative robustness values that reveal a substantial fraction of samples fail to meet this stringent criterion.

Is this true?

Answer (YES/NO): YES